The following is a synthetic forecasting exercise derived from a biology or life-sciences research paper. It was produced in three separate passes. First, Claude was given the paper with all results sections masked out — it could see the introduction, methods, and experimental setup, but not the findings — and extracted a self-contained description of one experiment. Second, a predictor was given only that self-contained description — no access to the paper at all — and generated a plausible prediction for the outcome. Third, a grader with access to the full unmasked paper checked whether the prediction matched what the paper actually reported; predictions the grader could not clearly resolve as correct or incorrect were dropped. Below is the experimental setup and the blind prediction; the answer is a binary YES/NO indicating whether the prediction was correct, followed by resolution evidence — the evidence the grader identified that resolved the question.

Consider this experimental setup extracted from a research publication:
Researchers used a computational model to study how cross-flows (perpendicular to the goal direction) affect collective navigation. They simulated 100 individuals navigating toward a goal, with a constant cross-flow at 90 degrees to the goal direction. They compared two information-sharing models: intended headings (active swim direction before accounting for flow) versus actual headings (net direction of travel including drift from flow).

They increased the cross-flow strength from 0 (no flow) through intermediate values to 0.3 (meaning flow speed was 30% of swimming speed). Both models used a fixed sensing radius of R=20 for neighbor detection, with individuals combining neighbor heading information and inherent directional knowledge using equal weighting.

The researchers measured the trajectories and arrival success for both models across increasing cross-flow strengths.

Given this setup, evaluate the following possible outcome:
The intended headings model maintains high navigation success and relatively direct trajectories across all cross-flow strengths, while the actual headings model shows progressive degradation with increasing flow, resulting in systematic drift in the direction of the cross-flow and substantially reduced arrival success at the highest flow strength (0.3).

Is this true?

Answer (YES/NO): YES